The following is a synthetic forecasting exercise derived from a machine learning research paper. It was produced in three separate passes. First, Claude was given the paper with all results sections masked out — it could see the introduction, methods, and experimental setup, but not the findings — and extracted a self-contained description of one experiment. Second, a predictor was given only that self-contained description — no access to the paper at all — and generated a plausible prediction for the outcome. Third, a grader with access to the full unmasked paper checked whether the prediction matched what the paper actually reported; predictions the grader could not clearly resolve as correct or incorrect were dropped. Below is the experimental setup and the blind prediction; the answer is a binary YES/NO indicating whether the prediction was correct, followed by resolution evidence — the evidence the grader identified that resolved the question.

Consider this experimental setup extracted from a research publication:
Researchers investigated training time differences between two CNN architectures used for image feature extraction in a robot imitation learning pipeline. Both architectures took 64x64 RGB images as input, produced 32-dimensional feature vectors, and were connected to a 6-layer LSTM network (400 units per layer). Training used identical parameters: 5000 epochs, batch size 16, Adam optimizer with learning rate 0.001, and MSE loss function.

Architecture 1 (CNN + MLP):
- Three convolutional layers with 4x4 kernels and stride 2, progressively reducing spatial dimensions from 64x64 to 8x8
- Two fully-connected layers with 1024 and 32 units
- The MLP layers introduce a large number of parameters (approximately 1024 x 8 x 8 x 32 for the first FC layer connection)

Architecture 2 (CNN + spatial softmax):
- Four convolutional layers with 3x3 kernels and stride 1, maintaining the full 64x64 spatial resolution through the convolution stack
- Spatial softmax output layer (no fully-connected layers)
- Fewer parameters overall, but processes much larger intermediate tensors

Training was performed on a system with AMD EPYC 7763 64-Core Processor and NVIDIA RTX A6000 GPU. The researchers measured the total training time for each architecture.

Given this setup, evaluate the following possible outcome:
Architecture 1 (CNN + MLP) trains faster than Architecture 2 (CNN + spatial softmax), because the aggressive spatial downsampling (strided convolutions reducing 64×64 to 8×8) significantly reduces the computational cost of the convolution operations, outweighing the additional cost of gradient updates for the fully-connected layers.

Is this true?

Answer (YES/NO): YES